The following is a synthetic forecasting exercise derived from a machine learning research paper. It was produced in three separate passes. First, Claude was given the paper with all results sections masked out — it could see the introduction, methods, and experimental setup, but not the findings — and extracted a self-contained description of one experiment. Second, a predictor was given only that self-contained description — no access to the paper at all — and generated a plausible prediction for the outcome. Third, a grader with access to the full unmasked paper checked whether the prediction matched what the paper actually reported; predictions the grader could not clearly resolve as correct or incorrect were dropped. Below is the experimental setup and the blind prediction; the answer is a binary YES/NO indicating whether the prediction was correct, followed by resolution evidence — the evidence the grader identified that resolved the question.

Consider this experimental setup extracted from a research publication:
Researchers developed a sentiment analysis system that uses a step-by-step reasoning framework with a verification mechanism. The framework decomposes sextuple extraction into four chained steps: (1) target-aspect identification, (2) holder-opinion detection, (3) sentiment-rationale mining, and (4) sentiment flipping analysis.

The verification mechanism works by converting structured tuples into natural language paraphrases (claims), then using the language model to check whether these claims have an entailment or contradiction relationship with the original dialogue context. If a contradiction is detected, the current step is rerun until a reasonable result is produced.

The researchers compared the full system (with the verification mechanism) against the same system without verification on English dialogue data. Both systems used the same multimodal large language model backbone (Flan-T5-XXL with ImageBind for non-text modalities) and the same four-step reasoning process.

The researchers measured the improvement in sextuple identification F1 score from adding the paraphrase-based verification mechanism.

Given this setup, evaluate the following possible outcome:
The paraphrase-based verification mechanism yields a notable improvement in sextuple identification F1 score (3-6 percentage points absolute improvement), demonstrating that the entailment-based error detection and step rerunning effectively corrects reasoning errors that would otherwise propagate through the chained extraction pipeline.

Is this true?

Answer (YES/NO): NO